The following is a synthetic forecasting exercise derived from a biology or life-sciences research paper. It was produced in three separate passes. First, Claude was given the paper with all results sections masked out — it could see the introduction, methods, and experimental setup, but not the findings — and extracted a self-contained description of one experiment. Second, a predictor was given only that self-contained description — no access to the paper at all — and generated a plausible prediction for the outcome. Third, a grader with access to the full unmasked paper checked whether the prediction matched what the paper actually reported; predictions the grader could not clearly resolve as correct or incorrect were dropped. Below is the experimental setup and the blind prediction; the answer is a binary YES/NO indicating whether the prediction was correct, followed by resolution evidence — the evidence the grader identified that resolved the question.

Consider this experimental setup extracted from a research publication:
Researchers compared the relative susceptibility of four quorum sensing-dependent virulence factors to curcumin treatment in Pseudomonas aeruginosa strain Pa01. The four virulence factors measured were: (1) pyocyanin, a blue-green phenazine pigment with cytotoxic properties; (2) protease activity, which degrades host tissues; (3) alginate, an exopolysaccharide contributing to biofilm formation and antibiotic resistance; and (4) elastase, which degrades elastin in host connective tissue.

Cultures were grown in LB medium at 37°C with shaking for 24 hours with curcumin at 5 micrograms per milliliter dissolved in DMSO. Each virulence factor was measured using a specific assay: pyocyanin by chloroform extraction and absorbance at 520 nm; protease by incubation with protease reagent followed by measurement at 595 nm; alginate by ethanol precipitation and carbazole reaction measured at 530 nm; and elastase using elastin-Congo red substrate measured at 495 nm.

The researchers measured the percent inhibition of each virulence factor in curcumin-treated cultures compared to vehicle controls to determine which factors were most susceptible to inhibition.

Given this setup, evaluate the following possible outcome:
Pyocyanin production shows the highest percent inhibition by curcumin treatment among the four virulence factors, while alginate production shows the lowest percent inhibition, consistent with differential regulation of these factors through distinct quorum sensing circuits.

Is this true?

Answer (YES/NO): NO